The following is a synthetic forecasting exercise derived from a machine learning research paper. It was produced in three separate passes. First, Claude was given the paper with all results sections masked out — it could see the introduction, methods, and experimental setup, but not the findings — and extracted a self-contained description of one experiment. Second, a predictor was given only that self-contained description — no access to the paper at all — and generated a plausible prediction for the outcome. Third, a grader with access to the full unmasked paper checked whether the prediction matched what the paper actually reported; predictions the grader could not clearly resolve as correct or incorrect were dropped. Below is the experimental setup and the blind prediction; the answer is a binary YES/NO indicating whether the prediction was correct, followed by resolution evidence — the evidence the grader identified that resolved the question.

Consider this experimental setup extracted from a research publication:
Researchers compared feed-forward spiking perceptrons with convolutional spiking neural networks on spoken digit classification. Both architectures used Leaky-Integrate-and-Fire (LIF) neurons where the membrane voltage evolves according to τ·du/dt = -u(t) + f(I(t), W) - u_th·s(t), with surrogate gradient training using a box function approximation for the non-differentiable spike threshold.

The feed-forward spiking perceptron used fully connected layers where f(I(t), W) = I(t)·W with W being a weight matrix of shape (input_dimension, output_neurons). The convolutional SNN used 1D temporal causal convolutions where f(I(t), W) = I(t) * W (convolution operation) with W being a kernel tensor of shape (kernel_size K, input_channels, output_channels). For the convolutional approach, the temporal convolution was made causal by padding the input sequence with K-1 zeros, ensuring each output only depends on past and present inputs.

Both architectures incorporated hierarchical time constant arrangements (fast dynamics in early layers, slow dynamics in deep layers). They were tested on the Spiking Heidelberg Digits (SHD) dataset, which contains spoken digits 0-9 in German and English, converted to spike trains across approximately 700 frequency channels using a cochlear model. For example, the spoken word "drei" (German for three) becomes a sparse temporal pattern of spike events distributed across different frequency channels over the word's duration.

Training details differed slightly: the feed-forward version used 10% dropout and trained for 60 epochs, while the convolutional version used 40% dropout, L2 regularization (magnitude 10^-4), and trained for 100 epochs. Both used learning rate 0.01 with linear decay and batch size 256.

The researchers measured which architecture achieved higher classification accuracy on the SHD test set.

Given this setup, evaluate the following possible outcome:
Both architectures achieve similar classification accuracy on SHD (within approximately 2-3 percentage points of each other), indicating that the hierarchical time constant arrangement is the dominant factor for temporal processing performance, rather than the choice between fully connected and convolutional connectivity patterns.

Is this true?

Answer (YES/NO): NO